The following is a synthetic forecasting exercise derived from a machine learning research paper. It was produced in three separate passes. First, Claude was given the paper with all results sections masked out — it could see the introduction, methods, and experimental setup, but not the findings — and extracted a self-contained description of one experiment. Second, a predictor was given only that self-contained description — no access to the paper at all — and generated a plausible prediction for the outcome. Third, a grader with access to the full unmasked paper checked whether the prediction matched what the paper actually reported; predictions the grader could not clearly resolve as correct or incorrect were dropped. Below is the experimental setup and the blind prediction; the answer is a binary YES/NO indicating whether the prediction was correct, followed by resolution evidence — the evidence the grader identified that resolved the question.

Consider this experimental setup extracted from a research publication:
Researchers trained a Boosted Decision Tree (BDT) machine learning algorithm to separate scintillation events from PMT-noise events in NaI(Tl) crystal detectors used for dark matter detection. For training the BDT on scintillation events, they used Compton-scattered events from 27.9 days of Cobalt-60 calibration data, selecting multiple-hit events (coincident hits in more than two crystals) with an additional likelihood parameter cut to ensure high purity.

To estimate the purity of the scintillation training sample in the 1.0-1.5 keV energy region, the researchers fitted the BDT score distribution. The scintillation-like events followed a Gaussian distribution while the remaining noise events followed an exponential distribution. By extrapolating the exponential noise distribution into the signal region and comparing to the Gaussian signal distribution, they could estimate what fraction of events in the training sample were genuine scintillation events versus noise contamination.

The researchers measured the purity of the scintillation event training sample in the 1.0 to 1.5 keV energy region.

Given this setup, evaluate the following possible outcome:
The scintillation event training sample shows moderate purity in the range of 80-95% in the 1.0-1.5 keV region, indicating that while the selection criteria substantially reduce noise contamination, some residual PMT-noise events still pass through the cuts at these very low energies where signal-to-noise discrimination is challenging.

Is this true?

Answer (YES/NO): NO